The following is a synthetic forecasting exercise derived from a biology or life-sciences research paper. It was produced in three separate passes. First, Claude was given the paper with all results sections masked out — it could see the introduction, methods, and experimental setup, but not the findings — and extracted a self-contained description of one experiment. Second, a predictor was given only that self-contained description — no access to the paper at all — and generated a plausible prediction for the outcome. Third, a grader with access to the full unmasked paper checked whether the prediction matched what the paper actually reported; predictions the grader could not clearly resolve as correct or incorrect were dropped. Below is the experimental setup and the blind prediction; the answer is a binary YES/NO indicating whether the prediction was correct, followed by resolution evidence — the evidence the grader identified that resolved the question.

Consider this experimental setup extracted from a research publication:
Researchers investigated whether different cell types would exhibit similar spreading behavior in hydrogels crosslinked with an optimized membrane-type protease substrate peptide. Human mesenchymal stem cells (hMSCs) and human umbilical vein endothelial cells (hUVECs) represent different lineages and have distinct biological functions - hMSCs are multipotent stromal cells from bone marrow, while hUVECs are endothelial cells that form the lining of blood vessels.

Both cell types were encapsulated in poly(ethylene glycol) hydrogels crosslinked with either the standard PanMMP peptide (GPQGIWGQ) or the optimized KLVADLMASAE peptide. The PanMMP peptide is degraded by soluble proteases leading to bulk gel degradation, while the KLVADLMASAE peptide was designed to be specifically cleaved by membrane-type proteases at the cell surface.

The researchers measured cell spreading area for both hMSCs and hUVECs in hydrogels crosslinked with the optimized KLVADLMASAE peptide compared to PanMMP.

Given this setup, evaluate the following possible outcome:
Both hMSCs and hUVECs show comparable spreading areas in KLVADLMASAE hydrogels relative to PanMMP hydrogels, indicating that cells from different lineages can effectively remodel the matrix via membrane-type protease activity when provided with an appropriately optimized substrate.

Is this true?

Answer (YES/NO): YES